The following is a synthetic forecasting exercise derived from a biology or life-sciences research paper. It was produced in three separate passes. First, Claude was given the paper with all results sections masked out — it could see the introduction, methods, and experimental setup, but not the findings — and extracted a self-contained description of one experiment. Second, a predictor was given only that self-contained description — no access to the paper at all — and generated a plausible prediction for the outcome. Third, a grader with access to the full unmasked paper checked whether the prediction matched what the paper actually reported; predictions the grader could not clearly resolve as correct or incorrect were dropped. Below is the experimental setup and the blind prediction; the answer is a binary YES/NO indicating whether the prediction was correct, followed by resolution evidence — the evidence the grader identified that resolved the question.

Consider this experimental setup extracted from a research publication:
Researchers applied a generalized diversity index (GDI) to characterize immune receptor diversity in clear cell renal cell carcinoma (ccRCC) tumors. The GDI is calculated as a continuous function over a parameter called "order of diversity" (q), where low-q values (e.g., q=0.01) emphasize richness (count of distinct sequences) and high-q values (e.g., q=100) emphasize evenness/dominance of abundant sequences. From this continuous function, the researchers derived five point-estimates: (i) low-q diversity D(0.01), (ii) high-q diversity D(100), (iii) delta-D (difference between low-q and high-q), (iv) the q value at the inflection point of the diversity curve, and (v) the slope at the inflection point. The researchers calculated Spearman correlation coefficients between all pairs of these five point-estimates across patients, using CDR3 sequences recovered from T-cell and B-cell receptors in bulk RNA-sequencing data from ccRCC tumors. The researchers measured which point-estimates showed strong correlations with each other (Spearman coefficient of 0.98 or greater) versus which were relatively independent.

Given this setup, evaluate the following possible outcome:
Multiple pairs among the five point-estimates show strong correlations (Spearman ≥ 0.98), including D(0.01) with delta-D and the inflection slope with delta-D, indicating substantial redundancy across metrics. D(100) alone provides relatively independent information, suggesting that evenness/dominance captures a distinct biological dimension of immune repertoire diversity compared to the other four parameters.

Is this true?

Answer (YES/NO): NO